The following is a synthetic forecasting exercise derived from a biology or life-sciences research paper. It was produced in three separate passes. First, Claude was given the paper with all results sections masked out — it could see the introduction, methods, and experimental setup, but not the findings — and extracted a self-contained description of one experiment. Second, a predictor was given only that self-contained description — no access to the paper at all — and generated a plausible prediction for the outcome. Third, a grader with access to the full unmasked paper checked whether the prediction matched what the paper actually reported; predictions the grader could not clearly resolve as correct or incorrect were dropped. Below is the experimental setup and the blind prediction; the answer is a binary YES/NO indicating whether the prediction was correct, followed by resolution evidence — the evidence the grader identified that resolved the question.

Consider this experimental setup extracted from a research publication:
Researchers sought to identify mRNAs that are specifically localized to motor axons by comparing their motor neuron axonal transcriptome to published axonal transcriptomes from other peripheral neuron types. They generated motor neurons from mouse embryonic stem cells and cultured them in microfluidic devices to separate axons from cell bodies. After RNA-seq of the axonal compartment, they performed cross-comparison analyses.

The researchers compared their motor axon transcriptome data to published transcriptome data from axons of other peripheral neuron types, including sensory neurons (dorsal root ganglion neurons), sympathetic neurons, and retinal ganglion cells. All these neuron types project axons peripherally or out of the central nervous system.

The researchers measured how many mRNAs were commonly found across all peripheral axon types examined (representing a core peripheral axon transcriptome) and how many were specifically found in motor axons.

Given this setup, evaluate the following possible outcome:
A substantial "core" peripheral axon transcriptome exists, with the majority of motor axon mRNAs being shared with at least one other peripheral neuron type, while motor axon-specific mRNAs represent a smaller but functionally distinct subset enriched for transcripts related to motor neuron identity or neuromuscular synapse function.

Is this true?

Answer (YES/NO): NO